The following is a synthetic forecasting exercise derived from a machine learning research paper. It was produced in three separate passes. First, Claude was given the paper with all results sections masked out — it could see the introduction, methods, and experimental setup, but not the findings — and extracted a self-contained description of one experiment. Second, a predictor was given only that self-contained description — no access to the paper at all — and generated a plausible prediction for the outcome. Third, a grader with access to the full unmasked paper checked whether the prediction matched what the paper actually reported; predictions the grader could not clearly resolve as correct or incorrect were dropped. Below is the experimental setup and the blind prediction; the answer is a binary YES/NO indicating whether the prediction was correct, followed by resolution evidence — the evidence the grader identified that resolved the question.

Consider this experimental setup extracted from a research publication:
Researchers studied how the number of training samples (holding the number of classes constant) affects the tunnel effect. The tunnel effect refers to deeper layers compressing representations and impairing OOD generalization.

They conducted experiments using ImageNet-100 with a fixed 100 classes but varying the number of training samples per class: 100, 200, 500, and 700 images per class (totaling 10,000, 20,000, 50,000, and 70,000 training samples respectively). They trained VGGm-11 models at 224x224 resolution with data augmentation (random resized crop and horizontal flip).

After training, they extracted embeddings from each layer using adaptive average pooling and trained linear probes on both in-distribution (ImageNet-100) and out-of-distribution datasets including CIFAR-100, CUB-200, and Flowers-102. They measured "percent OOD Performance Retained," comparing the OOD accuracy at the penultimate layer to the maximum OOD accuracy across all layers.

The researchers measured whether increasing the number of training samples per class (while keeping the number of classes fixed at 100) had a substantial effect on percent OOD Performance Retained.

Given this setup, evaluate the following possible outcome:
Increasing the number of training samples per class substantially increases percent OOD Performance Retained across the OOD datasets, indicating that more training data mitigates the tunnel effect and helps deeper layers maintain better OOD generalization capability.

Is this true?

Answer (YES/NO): NO